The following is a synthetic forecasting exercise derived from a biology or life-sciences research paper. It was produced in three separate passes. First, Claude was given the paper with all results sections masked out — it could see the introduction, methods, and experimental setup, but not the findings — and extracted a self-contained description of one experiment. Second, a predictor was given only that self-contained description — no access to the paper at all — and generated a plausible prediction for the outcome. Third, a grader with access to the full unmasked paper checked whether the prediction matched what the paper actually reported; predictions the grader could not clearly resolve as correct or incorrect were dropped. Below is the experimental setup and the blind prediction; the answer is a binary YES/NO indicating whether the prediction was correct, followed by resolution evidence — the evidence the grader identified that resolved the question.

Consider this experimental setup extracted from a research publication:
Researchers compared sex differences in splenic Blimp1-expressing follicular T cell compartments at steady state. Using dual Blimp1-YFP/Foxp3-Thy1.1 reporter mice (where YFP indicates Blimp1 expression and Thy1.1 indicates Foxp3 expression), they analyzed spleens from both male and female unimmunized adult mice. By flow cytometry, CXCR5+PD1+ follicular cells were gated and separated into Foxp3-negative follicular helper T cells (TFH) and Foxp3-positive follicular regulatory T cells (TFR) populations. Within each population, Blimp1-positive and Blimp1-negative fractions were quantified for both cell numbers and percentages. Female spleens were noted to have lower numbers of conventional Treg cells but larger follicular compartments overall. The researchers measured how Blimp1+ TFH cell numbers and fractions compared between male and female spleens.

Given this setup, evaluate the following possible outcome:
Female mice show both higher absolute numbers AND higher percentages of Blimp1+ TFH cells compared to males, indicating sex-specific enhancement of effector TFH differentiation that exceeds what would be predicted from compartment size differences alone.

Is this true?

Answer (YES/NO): YES